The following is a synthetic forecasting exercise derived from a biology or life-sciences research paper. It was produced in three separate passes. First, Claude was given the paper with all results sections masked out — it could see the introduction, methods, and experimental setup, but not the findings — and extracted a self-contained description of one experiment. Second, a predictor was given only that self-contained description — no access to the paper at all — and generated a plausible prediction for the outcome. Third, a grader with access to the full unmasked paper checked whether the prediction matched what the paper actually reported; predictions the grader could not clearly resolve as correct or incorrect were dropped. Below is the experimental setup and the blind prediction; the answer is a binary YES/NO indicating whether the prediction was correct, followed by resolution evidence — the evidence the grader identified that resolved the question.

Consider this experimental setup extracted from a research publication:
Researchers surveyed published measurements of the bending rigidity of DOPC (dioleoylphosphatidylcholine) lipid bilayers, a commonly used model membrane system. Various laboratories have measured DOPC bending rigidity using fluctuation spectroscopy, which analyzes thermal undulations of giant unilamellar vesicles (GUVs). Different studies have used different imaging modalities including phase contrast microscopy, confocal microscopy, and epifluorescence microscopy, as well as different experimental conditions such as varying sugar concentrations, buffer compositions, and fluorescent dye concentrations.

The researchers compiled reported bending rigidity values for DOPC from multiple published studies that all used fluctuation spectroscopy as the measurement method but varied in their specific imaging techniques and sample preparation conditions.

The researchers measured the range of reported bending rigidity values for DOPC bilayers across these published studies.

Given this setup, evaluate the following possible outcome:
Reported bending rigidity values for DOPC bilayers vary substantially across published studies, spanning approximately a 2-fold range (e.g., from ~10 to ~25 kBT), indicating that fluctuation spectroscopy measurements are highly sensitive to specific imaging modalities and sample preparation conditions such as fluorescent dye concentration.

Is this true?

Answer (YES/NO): NO